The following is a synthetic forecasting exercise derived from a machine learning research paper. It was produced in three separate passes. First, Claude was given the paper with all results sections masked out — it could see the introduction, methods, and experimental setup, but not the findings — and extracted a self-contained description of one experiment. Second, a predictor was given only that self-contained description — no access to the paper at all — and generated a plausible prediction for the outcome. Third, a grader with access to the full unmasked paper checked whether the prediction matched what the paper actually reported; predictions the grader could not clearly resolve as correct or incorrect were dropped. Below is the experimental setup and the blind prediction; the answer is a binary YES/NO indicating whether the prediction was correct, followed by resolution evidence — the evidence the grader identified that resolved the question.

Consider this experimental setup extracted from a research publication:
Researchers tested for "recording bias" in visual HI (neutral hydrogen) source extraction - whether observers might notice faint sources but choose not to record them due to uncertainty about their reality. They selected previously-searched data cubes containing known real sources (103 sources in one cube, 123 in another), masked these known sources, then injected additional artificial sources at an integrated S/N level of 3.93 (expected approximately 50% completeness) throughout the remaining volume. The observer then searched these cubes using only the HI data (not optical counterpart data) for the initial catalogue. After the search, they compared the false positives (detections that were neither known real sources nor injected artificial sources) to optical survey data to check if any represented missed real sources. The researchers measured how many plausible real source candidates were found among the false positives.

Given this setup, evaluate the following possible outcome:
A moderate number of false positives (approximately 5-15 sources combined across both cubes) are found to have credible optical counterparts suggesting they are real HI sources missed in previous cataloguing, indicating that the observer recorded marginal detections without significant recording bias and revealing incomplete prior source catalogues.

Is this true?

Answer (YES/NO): YES